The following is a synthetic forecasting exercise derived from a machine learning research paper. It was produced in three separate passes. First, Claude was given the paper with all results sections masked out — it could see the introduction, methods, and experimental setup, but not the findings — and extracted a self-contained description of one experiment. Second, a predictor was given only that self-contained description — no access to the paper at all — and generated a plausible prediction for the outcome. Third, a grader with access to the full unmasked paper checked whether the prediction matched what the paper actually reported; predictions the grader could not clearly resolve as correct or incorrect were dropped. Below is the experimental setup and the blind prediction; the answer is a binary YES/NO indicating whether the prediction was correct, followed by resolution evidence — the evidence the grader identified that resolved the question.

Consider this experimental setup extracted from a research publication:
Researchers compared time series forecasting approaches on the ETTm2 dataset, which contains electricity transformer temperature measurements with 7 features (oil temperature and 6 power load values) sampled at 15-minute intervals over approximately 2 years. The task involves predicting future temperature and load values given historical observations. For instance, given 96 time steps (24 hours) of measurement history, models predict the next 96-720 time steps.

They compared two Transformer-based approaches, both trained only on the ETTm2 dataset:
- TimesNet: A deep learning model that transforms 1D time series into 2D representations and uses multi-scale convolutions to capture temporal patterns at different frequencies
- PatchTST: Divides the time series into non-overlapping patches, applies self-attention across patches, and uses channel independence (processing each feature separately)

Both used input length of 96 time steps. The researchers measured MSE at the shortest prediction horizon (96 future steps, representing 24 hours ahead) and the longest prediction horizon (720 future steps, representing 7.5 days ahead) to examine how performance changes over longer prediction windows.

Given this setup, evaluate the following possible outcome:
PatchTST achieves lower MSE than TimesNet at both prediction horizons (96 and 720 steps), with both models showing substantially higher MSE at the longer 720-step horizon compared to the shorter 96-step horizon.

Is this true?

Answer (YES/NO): YES